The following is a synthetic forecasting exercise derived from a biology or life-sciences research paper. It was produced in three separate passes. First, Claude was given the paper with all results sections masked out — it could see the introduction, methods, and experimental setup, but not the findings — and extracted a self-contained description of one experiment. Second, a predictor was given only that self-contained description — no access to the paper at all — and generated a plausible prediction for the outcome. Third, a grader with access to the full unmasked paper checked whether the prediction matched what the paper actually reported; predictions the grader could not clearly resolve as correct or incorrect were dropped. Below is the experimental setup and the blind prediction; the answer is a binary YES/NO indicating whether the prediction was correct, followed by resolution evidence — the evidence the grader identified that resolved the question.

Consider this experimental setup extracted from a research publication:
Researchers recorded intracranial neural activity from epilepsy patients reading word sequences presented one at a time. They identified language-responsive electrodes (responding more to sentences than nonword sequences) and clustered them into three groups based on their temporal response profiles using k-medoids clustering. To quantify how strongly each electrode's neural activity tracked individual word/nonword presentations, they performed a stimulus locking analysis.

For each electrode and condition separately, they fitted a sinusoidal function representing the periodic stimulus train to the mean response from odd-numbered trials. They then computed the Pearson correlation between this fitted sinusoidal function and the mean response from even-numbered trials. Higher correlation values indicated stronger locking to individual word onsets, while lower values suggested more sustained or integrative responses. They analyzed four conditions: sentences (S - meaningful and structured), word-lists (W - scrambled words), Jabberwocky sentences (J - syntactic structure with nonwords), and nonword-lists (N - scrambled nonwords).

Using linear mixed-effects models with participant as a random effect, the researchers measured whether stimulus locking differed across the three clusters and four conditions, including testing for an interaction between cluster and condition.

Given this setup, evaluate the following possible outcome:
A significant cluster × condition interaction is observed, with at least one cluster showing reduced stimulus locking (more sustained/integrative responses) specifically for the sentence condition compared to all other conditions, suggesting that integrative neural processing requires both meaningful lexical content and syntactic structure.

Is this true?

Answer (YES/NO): NO